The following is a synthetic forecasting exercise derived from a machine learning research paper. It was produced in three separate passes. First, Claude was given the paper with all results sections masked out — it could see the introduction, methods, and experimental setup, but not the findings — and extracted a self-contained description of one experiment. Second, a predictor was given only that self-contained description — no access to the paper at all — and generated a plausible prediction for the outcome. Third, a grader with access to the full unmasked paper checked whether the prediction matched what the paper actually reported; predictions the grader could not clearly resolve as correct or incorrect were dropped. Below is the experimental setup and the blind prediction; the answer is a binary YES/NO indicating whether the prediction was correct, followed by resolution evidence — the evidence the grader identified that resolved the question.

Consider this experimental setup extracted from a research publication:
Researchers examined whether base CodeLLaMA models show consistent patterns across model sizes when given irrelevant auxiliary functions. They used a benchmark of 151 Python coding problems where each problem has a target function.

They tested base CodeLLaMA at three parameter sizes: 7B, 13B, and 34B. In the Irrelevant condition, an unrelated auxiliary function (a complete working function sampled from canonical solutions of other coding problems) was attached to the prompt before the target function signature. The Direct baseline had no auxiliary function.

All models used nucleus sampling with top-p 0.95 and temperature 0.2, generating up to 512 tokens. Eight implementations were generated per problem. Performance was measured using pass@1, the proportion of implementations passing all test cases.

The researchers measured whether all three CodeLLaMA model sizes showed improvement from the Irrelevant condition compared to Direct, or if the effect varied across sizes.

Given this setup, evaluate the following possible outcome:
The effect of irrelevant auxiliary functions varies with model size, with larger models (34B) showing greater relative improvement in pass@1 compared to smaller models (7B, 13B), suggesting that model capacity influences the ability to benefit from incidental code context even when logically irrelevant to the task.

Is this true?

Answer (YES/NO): NO